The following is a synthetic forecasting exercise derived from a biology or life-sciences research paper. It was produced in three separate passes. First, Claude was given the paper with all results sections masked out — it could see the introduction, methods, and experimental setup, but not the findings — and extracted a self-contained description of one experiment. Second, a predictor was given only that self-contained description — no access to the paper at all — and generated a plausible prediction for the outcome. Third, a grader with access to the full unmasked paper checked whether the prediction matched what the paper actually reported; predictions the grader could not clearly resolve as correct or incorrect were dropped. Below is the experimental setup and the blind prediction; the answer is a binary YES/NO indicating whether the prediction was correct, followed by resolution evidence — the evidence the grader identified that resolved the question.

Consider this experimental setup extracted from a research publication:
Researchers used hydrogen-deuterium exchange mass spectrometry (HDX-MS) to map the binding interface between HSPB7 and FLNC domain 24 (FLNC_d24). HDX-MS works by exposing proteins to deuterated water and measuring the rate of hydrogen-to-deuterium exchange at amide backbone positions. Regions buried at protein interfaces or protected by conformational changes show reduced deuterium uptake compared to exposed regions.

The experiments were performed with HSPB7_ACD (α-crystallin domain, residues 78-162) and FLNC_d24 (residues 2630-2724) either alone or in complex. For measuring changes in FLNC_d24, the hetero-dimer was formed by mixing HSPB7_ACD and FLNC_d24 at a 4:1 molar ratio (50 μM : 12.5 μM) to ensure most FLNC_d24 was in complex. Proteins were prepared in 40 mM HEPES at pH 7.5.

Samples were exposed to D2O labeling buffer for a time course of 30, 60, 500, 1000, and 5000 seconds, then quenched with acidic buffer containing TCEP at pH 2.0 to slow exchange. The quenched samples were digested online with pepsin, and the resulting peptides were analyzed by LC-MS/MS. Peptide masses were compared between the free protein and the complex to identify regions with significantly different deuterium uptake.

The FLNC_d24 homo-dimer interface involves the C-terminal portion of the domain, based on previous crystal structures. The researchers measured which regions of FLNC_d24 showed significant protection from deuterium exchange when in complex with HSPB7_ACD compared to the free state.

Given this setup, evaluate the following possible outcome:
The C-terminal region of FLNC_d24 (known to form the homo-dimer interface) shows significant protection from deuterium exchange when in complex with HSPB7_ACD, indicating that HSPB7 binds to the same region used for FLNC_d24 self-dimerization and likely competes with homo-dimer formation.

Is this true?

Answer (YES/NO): NO